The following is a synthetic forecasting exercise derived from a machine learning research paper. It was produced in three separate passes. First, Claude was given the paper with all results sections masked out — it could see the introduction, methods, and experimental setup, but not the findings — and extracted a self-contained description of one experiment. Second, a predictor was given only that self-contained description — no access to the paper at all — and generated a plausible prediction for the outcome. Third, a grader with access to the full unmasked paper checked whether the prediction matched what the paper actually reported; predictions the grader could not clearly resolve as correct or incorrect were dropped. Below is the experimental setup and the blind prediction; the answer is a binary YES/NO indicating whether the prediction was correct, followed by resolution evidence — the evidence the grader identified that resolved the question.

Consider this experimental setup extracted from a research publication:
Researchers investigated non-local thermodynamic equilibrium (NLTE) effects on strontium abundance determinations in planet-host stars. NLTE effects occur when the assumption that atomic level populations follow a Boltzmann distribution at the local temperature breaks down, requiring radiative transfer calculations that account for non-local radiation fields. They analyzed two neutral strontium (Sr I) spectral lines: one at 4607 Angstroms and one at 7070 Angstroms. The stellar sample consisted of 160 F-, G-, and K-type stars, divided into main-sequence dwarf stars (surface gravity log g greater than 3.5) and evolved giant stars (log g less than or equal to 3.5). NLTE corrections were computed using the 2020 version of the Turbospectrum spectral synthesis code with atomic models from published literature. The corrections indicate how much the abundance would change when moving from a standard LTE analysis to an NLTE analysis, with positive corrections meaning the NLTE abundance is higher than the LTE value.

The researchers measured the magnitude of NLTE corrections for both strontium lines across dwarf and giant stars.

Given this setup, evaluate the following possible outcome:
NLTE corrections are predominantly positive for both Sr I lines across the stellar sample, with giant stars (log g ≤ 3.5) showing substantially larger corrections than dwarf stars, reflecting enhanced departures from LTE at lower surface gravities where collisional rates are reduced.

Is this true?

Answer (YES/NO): NO